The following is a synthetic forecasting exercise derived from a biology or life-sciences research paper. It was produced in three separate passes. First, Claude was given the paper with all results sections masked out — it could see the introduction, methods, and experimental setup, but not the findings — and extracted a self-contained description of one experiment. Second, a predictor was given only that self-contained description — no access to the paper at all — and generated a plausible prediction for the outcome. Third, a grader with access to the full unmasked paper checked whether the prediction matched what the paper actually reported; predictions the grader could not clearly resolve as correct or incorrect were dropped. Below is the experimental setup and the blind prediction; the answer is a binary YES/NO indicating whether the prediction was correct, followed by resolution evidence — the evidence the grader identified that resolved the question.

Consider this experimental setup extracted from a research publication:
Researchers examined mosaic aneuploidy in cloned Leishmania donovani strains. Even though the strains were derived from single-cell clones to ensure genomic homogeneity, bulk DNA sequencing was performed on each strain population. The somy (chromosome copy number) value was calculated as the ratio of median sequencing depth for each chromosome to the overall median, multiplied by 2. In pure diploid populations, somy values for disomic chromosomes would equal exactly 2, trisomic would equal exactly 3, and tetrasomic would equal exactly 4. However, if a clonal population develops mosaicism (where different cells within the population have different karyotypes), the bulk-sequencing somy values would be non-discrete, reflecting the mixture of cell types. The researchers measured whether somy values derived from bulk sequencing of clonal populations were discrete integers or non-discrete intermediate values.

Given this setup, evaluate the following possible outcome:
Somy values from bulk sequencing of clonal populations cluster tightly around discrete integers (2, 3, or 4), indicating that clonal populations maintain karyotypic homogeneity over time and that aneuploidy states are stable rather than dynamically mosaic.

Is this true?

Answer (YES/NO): NO